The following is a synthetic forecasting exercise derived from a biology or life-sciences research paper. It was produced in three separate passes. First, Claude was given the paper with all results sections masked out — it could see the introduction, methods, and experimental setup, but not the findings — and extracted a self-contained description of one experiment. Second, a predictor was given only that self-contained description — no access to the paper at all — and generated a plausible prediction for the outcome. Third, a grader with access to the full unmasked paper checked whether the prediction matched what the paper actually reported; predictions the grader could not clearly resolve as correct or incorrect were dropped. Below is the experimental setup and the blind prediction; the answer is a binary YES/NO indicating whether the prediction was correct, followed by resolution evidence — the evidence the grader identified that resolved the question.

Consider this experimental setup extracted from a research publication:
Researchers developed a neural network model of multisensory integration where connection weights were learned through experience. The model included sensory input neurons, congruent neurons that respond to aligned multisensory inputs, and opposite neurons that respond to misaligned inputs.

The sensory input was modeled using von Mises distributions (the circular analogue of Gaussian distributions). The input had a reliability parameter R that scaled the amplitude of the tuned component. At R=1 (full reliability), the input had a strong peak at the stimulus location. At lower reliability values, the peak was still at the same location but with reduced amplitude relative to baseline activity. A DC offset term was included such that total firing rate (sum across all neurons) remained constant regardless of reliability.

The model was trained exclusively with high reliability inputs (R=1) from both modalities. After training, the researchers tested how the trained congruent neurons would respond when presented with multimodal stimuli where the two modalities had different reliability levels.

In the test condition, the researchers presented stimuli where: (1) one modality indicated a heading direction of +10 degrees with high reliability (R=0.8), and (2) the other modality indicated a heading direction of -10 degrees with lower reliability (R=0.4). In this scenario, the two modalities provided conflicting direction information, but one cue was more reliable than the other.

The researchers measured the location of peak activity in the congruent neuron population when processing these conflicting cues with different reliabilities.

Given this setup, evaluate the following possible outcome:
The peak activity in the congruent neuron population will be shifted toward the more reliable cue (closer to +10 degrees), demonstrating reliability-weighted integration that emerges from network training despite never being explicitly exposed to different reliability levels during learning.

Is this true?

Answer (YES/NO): YES